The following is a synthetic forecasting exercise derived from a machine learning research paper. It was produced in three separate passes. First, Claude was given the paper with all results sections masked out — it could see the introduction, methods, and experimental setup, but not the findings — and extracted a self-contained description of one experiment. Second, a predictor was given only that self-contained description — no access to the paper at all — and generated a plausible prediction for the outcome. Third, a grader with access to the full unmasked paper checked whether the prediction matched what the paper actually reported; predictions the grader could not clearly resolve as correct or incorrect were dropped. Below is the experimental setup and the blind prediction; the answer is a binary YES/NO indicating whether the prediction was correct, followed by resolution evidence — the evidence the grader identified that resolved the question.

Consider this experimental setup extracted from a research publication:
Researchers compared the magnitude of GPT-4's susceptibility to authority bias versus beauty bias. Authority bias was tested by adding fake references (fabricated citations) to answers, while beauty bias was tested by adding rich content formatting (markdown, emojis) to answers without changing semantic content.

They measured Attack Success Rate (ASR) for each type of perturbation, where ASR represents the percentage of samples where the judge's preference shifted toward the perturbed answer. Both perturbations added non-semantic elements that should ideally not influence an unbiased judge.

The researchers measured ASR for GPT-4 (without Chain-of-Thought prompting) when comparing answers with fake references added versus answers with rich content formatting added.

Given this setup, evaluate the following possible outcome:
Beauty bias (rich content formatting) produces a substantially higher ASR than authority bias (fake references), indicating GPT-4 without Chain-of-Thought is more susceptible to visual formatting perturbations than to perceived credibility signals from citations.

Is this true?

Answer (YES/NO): NO